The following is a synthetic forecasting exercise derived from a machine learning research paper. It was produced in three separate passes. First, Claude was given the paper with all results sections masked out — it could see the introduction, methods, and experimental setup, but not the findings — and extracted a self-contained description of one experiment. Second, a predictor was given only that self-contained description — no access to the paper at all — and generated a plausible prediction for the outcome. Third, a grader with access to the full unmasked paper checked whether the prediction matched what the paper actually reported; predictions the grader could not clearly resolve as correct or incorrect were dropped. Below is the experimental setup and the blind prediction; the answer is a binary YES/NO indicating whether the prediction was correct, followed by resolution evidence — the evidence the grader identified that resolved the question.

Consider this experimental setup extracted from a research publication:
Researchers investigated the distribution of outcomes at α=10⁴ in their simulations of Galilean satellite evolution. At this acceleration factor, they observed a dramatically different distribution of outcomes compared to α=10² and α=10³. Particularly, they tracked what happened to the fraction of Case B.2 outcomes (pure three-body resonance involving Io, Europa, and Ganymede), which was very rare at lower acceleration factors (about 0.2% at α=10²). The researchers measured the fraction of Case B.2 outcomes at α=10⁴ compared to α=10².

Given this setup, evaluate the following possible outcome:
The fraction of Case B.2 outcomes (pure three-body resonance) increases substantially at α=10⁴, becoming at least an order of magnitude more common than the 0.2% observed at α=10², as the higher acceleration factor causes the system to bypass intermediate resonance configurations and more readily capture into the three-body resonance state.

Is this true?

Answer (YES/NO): YES